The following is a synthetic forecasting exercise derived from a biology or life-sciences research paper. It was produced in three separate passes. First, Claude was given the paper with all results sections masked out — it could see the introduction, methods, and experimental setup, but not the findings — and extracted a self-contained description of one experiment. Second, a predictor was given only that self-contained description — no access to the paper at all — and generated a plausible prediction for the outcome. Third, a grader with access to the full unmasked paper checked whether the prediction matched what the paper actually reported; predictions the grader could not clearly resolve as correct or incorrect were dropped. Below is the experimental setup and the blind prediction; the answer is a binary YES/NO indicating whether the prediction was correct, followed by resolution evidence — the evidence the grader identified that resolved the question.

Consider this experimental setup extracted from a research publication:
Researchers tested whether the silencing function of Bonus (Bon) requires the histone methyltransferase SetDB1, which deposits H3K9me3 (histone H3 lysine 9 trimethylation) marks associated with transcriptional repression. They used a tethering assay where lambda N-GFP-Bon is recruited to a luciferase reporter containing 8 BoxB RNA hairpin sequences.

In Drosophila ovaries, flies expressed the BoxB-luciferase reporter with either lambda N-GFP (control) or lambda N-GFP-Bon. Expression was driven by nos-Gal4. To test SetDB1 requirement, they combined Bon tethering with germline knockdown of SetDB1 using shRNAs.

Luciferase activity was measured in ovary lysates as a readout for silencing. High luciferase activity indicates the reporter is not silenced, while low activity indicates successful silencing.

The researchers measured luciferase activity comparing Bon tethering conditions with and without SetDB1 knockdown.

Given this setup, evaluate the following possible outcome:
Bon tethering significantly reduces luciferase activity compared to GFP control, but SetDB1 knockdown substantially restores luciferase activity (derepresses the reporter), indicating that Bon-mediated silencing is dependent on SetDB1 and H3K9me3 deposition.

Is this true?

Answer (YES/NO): YES